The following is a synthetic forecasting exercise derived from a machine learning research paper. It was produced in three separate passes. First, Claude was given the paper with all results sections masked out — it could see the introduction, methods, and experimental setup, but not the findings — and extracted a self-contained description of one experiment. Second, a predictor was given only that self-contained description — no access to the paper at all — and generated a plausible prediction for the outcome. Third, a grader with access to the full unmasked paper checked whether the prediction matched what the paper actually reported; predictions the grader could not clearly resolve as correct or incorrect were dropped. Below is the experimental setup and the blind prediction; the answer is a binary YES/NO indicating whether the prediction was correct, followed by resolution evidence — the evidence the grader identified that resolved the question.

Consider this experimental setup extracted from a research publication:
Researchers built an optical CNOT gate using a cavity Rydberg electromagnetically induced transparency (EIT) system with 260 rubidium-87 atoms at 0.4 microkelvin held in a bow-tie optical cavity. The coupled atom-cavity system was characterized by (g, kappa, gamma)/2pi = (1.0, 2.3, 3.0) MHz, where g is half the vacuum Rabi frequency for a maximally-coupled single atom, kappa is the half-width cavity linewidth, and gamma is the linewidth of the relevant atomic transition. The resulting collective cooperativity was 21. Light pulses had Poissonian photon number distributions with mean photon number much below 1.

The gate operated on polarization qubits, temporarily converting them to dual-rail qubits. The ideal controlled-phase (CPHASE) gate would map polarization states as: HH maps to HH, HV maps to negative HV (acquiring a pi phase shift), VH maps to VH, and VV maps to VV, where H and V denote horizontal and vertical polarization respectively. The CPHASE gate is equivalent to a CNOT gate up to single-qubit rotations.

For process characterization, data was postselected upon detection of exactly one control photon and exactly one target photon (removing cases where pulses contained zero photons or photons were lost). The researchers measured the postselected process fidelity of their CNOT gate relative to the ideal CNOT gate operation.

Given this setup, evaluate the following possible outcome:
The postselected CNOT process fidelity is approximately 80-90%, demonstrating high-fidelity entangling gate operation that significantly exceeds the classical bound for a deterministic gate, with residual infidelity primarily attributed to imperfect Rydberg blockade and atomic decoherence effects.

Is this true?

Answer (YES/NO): NO